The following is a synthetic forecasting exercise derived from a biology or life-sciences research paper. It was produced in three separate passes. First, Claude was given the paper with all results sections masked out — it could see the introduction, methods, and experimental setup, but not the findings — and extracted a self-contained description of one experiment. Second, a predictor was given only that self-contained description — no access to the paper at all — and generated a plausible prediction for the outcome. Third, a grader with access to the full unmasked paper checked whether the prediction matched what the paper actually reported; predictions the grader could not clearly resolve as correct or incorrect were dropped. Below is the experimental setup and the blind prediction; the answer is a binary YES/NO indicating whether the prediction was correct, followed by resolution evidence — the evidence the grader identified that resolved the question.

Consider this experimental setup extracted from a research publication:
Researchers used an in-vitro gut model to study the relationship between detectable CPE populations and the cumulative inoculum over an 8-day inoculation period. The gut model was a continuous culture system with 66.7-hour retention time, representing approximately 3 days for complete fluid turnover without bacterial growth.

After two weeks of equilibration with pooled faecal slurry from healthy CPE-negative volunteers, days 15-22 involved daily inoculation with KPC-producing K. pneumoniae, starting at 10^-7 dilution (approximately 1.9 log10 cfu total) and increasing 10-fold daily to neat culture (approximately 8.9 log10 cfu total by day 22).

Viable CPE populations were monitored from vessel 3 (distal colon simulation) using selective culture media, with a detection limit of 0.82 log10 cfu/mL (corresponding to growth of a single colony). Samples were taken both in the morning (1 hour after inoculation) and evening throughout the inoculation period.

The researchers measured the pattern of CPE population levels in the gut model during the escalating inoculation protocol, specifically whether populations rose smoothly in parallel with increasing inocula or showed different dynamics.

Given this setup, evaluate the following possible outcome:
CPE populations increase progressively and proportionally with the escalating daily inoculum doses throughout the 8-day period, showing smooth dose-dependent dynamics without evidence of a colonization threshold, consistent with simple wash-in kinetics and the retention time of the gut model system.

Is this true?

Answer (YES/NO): NO